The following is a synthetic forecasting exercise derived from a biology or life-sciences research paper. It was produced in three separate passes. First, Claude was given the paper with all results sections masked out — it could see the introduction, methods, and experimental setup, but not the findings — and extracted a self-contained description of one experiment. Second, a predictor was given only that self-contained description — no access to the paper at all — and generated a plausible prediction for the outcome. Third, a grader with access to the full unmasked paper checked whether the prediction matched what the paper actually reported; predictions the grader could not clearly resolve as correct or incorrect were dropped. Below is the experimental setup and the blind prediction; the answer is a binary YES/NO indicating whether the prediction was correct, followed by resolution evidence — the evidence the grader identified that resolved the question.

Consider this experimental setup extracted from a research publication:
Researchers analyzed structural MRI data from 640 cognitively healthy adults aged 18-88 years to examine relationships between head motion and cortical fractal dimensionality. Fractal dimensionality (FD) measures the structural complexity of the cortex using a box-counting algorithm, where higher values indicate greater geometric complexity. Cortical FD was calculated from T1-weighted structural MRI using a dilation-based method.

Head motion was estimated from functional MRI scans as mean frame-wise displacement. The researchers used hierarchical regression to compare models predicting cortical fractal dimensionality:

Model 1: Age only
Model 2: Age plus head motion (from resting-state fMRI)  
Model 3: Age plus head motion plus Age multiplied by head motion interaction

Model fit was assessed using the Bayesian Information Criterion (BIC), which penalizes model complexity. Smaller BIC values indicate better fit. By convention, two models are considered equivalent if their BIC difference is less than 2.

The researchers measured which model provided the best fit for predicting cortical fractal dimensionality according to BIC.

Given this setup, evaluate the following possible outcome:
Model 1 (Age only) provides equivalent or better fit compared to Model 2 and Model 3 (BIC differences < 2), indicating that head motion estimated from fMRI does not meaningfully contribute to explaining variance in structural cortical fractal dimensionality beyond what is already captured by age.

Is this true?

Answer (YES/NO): YES